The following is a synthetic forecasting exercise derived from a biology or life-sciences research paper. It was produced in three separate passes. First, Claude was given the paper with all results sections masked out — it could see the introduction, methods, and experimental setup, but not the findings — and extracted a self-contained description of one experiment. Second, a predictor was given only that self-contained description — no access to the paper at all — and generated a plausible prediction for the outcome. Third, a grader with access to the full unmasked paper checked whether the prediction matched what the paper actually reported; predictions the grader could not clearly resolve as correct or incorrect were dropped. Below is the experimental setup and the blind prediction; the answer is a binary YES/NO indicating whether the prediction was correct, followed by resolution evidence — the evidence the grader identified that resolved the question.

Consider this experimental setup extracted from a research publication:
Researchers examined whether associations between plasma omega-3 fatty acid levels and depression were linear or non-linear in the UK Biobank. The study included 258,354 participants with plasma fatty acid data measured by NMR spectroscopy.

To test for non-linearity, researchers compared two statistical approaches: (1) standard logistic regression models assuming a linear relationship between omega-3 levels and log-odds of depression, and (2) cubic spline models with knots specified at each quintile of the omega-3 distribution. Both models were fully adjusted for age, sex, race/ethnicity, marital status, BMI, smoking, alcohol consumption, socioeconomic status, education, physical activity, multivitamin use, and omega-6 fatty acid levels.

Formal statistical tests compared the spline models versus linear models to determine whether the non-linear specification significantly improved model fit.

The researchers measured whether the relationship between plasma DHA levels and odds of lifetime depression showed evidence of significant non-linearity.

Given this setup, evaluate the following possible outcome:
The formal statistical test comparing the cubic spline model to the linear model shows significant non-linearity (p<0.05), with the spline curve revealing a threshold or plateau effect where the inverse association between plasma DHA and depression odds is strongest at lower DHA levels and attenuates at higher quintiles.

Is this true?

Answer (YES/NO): NO